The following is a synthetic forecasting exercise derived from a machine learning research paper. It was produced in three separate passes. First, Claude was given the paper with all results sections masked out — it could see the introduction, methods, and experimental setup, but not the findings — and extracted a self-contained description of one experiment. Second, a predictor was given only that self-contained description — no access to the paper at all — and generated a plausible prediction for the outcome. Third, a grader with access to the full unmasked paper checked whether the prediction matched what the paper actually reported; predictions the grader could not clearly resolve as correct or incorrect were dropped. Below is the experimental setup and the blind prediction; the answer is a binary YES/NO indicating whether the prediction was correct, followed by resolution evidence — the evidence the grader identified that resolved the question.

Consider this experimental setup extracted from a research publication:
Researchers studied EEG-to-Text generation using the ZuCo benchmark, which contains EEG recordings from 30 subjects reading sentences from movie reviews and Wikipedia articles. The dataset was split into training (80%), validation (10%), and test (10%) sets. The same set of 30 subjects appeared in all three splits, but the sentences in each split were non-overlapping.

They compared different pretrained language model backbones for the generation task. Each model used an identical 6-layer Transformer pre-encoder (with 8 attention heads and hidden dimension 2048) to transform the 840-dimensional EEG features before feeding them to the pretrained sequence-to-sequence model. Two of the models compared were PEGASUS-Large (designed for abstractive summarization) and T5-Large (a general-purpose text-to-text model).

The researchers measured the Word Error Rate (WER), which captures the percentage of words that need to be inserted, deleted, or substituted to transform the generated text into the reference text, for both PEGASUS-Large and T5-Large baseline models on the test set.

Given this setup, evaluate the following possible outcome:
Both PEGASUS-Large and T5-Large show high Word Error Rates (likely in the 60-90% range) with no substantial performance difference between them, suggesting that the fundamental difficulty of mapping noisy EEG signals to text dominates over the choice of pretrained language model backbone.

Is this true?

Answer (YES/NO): NO